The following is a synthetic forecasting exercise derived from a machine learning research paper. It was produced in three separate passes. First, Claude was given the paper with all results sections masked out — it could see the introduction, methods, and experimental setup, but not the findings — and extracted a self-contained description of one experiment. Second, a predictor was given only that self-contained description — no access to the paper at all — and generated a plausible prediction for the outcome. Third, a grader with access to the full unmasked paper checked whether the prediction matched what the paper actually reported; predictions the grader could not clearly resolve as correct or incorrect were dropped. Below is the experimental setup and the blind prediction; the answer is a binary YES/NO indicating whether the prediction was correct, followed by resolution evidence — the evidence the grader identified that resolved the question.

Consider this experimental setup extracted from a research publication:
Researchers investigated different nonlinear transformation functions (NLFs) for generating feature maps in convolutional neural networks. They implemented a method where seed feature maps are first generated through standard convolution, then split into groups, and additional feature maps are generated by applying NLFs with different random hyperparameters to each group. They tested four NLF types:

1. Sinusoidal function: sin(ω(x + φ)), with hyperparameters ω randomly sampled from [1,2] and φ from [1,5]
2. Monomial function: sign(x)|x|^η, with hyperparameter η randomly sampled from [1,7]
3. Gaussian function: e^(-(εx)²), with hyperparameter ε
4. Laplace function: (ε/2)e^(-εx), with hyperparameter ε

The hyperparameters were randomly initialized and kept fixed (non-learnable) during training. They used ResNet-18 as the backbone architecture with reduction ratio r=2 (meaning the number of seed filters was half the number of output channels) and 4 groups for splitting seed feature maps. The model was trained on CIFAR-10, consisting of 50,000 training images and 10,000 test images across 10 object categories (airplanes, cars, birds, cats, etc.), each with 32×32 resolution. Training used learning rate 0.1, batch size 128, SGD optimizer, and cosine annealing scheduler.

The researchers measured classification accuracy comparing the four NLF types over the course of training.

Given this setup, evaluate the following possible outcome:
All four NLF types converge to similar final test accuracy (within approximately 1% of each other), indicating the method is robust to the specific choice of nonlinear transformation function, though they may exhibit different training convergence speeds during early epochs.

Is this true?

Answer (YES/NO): NO